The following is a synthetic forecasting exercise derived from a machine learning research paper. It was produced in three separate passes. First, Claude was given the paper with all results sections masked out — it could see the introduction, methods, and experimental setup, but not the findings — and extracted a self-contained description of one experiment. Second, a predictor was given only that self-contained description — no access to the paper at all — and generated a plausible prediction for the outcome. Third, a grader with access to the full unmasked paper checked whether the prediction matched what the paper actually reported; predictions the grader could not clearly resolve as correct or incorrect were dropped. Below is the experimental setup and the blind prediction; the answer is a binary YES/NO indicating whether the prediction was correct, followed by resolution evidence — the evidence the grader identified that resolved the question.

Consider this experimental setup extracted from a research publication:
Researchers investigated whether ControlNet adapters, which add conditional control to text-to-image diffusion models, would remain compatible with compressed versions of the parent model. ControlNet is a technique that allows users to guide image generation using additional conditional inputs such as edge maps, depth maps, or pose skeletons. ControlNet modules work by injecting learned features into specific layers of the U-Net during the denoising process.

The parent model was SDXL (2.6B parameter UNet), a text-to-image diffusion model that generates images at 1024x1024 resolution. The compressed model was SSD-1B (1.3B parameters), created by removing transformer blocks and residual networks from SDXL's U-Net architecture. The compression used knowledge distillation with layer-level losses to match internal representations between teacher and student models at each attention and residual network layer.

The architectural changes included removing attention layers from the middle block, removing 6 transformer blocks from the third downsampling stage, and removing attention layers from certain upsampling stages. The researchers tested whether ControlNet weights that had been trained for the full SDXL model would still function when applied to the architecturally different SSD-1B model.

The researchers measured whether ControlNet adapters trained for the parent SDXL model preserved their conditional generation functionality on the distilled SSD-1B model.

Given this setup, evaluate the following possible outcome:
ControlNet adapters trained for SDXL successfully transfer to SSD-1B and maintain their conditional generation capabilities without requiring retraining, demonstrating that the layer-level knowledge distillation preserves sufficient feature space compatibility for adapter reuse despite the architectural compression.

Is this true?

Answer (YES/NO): NO